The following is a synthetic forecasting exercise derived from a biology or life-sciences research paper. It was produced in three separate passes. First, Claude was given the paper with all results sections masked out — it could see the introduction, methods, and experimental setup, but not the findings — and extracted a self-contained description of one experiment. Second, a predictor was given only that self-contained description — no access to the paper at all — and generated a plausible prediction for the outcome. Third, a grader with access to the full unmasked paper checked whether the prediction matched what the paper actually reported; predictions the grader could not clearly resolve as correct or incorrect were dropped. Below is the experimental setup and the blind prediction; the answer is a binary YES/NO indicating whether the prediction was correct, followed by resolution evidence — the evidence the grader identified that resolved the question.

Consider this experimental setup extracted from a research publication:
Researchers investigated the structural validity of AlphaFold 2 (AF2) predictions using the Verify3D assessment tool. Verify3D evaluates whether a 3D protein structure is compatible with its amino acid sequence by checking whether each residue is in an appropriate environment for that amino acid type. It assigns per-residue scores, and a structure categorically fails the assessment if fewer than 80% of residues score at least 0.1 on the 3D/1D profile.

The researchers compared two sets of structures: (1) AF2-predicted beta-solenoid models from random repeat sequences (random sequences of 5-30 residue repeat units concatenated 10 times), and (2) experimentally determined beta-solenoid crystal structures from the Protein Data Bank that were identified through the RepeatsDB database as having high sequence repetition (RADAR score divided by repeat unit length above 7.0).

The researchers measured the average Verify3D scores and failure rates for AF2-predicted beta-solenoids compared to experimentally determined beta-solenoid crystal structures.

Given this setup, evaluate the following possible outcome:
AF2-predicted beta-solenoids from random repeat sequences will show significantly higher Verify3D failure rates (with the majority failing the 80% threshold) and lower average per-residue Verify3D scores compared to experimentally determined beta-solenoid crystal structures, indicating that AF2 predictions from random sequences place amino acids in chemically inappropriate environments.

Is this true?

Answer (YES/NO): YES